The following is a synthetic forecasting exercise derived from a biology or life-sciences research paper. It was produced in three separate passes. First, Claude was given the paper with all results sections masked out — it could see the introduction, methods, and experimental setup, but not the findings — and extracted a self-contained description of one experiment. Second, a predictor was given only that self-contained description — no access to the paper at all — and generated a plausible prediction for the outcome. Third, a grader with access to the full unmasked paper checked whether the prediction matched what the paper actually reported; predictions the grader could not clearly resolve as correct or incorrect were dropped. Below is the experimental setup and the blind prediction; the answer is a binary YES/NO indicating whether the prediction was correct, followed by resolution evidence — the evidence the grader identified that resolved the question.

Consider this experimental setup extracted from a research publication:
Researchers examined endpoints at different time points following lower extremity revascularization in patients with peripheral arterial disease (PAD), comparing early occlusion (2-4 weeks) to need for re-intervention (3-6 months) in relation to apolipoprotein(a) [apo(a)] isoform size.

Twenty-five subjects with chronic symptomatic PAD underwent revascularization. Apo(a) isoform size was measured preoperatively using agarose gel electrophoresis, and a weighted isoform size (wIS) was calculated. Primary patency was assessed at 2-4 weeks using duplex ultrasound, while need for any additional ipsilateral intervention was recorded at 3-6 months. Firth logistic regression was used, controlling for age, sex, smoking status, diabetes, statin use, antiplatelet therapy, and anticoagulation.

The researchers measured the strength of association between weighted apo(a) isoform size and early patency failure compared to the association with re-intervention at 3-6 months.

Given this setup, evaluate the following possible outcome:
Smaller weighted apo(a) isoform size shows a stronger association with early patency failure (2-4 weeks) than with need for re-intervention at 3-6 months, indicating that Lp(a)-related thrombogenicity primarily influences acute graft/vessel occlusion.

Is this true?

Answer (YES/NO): YES